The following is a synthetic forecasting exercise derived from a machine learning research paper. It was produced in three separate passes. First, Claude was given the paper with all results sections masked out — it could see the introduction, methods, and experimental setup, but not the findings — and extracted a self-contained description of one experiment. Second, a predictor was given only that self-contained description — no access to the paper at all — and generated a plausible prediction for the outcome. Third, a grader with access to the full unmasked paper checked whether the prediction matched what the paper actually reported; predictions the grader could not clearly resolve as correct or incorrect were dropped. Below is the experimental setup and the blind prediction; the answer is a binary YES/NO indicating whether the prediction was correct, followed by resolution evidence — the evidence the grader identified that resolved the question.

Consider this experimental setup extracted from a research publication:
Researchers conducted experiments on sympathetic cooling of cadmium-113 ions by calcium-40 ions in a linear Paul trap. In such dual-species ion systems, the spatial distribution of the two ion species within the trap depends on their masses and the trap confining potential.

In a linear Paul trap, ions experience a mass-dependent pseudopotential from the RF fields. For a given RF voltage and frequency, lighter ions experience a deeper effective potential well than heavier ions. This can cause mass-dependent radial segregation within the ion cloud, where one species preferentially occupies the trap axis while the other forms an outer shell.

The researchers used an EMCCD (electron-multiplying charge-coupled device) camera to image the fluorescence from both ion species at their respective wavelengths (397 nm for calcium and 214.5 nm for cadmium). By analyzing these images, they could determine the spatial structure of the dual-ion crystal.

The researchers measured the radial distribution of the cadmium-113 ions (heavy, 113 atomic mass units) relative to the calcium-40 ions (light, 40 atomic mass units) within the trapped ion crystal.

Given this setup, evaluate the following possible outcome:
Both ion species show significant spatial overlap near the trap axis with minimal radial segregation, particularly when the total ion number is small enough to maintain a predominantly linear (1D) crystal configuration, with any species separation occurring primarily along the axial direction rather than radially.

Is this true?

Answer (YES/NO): NO